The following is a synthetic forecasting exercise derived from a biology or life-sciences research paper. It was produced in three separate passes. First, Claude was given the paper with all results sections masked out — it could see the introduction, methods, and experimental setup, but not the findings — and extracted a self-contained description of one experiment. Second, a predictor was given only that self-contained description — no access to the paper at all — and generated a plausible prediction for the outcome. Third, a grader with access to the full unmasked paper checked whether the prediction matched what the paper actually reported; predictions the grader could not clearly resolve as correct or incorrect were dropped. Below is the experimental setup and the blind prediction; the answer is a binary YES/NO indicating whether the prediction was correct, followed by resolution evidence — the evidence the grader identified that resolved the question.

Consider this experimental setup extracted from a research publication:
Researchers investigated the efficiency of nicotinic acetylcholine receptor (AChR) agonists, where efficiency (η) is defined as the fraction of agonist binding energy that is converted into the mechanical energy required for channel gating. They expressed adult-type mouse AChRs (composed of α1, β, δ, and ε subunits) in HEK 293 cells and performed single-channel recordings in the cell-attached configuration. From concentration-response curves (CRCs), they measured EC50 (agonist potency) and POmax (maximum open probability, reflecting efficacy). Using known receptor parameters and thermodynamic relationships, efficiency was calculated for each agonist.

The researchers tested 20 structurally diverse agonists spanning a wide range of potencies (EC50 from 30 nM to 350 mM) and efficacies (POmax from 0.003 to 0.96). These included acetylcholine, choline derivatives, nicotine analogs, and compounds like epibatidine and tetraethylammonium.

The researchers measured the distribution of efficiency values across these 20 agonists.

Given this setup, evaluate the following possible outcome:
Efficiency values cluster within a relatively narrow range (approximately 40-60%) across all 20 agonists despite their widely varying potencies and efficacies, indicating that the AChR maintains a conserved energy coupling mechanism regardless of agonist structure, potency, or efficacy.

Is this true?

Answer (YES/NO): NO